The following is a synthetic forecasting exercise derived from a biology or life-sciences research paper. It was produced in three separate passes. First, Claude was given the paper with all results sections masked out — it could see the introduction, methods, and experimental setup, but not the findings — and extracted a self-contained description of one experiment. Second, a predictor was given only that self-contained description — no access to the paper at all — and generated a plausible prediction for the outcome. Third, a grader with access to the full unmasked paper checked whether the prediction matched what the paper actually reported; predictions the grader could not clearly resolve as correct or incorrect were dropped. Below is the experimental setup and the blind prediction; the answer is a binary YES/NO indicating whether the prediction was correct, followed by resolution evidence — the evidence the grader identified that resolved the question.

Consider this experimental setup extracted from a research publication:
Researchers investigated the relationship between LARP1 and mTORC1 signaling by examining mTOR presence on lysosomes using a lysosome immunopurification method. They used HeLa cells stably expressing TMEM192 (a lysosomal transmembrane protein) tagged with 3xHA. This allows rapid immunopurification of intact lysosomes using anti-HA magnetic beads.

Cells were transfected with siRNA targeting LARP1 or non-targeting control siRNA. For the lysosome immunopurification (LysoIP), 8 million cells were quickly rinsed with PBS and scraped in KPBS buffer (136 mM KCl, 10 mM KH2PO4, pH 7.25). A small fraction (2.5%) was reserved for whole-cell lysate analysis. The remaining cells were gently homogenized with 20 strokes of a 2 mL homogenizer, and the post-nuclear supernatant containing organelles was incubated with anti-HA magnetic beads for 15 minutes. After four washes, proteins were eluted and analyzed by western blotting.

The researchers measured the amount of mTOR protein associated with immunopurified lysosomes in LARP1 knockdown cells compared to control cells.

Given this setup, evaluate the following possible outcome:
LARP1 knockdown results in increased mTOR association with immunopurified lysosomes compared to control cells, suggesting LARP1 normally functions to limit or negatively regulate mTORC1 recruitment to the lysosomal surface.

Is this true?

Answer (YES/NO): NO